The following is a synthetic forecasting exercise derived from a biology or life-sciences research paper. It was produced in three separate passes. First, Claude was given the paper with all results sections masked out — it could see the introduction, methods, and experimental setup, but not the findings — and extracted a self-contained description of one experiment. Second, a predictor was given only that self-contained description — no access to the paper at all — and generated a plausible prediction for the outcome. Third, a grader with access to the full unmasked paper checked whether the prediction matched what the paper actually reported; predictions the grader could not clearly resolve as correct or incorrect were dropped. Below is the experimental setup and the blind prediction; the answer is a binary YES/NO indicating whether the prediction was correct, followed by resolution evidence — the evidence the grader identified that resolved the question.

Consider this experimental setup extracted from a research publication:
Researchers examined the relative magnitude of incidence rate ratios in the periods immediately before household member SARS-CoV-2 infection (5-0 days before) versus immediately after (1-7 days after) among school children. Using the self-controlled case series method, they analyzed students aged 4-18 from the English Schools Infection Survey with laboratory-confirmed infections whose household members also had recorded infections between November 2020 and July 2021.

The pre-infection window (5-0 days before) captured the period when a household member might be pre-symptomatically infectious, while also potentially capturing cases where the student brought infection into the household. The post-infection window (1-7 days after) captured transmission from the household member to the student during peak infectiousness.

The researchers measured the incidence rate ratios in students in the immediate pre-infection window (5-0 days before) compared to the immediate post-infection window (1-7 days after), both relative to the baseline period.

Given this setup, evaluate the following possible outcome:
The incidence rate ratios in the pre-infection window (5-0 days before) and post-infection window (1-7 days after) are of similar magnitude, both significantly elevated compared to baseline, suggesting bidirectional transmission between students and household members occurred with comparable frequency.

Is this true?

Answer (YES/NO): NO